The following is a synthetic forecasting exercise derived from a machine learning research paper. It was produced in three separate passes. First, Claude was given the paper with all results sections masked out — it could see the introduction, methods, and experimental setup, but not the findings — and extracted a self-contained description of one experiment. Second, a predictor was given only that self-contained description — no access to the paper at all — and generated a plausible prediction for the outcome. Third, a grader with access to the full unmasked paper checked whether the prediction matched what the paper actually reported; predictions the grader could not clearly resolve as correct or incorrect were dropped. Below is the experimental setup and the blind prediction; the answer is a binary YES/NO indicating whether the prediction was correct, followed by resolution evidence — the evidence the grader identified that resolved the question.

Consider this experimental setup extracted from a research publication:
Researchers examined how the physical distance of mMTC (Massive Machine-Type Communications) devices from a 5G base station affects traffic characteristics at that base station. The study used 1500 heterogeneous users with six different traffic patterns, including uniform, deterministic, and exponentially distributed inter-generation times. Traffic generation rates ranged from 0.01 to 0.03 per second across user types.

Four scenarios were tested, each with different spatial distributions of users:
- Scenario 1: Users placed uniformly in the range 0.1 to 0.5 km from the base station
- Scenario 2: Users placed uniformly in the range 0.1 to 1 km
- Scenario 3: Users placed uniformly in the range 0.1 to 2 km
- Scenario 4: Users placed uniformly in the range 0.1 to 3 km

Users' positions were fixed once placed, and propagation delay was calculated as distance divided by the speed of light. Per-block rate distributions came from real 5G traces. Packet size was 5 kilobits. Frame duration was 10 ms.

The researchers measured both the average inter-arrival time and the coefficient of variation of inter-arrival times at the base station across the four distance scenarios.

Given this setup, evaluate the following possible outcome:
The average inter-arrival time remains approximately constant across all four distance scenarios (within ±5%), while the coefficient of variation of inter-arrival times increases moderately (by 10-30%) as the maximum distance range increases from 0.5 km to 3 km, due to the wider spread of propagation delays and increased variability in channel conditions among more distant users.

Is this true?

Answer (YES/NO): NO